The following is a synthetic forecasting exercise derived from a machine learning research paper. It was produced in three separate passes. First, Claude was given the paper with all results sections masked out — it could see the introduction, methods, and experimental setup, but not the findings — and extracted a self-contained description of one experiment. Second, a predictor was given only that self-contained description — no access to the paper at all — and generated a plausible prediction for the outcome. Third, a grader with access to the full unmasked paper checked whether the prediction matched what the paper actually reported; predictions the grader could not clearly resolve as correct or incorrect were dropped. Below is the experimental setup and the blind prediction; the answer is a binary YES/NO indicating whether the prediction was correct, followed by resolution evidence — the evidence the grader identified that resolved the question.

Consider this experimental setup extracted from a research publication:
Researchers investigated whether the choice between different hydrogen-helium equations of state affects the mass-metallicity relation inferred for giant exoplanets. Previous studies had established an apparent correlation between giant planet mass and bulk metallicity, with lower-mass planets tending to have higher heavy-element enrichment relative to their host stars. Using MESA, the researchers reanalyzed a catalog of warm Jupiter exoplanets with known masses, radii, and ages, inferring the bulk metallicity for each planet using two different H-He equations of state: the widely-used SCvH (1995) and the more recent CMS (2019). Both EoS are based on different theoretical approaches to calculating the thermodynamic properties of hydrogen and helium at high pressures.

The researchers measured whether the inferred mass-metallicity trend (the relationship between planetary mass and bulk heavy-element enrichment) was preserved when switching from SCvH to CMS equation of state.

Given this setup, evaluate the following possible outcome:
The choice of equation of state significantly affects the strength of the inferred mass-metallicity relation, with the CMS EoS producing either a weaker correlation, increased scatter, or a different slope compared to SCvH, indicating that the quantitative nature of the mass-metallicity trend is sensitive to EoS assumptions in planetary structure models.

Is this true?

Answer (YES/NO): YES